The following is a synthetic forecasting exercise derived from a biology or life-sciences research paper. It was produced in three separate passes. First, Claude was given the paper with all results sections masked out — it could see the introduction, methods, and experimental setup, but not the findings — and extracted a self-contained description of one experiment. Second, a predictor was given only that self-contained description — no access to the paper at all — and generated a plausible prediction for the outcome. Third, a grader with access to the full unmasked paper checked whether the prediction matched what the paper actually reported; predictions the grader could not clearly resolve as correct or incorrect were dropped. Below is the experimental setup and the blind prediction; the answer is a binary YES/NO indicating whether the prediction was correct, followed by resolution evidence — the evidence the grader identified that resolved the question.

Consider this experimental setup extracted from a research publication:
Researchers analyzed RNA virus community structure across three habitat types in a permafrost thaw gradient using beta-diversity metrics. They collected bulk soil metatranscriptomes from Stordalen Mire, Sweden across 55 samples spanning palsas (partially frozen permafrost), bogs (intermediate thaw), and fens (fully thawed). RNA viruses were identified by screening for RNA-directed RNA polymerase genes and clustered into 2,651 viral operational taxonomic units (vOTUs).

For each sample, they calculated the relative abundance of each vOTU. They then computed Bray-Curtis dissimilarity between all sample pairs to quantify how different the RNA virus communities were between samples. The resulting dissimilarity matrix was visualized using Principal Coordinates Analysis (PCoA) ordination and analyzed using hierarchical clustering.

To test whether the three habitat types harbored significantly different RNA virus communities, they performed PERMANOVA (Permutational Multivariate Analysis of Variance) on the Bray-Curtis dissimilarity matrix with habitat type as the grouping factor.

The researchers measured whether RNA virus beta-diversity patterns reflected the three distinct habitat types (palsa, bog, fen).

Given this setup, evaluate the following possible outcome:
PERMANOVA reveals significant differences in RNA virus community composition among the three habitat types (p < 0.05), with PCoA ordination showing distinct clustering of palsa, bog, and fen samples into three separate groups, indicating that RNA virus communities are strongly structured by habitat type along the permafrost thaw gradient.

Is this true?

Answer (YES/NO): YES